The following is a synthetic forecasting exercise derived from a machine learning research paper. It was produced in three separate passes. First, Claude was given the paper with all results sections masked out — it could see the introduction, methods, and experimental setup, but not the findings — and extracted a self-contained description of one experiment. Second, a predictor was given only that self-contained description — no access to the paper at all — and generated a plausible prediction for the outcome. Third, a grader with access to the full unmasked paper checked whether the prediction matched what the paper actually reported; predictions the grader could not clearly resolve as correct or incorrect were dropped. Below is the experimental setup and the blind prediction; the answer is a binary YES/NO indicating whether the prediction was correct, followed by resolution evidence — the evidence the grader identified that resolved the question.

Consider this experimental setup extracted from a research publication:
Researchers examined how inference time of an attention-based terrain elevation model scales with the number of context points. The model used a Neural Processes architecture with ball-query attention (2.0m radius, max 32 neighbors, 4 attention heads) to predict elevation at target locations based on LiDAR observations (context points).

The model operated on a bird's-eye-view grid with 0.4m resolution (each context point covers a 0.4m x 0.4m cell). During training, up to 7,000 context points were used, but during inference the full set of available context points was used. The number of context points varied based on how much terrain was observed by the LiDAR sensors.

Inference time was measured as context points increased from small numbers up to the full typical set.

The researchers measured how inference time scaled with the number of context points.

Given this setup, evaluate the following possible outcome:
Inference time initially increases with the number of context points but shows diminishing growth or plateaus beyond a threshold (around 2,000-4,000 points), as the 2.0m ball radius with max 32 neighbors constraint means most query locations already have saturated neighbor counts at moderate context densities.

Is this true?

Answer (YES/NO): NO